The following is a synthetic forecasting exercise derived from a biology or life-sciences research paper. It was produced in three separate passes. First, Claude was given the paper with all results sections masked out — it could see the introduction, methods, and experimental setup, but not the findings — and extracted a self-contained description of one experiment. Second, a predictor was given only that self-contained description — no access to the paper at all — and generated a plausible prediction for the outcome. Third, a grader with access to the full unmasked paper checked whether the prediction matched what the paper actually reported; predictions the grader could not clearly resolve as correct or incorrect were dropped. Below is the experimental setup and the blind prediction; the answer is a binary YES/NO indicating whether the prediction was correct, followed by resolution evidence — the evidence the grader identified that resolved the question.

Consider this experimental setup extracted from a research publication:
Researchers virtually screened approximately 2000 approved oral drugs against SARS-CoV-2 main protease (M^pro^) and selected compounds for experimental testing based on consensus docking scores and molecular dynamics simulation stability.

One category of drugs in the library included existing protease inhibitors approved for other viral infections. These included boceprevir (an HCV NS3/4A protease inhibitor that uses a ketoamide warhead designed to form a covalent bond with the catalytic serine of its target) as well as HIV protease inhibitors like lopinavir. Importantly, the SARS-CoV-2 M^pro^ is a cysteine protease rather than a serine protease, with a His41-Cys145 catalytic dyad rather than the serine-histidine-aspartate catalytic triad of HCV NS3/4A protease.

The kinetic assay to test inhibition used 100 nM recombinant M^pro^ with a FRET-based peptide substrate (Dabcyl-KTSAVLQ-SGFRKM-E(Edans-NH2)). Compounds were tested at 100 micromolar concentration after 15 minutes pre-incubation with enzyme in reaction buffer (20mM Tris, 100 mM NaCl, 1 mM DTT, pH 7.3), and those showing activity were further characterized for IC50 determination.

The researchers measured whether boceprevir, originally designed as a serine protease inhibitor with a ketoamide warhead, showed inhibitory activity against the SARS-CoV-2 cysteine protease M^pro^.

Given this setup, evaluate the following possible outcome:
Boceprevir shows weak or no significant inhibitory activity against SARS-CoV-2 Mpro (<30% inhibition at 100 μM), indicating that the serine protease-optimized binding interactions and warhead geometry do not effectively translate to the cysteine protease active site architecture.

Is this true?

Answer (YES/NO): NO